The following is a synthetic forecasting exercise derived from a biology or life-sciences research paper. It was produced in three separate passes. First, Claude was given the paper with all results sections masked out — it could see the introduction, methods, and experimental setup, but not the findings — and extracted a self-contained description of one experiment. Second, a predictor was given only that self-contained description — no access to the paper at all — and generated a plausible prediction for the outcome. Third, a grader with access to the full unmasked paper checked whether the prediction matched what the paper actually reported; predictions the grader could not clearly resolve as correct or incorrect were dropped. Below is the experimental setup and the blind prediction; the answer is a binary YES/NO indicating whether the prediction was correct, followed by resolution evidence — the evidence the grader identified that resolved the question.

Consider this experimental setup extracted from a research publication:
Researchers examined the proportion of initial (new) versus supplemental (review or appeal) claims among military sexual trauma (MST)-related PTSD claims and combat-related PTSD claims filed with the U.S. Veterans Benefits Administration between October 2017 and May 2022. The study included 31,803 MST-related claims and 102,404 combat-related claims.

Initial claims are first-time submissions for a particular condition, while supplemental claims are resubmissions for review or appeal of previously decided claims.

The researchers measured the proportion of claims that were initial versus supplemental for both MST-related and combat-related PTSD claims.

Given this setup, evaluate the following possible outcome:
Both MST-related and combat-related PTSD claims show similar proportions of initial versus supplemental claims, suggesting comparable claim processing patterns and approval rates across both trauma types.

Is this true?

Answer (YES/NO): NO